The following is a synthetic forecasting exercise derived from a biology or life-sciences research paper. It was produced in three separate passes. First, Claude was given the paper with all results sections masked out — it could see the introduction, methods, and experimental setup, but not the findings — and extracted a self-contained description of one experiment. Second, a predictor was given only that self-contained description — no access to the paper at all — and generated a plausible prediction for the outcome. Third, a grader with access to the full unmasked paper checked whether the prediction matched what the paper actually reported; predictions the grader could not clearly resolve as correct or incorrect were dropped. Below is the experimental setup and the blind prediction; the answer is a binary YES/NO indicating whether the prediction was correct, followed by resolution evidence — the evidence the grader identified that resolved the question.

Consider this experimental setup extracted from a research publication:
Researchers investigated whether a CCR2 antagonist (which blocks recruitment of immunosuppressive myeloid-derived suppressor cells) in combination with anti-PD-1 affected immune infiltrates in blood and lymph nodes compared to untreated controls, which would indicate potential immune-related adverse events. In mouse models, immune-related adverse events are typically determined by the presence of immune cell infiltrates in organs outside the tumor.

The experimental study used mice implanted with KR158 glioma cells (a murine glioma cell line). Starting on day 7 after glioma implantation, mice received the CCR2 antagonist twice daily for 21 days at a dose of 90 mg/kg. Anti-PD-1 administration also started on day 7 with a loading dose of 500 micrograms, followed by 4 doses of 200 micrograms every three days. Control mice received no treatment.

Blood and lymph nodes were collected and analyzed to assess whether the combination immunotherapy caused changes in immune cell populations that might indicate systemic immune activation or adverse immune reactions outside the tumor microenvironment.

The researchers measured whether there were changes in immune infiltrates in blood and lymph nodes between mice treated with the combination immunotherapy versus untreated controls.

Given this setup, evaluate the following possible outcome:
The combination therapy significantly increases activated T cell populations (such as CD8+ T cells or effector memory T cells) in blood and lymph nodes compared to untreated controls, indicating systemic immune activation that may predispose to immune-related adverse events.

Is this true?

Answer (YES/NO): NO